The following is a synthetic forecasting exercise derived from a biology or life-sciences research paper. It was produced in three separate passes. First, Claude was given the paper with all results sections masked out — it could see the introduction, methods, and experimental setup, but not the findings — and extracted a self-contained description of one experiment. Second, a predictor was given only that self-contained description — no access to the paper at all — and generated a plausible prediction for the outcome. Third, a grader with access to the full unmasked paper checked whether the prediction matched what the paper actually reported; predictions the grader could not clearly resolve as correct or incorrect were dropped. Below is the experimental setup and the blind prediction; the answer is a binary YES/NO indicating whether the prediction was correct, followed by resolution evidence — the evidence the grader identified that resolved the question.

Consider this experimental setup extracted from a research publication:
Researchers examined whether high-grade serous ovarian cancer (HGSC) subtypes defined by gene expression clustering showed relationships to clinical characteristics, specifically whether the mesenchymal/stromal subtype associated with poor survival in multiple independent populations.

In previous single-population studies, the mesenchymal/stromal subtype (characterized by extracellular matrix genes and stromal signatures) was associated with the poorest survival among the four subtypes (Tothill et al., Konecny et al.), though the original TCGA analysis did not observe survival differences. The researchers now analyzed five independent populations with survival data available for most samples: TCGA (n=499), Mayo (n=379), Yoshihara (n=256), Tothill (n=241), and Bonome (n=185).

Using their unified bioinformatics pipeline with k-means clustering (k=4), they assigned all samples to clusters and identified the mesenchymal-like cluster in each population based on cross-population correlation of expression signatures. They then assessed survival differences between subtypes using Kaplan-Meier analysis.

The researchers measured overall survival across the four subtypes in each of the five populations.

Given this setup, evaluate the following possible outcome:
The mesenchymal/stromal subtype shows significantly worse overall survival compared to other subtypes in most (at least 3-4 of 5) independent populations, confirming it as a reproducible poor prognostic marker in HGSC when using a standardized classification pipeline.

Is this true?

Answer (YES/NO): NO